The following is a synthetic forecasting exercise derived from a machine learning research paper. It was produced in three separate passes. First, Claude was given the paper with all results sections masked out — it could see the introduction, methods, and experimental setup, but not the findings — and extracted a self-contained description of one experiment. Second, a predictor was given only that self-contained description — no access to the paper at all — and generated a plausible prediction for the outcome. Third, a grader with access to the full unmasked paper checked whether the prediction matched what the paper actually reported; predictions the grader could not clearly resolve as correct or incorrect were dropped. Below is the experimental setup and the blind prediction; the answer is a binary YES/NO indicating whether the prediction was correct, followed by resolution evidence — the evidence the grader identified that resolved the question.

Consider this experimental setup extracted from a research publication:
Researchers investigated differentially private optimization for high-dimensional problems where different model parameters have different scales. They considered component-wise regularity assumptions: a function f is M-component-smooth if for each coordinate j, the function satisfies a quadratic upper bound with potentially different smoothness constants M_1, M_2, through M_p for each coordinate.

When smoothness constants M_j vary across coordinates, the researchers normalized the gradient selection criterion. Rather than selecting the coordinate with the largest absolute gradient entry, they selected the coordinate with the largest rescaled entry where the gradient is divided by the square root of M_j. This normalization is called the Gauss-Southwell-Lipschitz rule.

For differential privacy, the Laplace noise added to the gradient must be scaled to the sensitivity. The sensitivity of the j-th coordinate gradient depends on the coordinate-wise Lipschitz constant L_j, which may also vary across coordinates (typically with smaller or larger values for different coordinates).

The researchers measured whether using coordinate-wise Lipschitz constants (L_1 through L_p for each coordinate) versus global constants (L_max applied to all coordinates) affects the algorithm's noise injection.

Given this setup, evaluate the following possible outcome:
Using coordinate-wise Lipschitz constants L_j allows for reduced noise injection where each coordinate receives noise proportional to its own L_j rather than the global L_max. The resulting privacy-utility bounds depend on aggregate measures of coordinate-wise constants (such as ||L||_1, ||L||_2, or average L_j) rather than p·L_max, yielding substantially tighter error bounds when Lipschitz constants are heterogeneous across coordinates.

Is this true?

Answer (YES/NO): NO